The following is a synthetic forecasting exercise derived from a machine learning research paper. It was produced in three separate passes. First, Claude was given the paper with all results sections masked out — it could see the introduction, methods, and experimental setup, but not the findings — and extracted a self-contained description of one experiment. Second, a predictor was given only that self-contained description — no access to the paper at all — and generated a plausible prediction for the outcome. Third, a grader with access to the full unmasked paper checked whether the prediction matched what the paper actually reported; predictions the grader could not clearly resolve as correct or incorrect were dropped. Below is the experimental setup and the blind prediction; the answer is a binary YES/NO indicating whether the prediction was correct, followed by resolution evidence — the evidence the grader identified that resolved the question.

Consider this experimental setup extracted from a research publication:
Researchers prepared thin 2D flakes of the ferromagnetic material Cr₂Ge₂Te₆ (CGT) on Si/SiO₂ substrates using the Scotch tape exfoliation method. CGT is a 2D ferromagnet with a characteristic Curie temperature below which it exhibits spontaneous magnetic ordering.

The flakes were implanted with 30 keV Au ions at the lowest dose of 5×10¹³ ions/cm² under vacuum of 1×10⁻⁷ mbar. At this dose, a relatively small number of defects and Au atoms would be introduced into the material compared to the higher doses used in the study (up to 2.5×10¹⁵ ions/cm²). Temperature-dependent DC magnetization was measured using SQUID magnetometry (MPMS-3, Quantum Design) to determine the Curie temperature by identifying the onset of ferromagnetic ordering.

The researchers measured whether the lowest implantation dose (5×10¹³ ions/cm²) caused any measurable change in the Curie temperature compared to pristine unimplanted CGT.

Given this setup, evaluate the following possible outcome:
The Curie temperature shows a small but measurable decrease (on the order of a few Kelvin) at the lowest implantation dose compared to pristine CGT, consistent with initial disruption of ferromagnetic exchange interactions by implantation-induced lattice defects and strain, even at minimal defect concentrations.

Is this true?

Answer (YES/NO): NO